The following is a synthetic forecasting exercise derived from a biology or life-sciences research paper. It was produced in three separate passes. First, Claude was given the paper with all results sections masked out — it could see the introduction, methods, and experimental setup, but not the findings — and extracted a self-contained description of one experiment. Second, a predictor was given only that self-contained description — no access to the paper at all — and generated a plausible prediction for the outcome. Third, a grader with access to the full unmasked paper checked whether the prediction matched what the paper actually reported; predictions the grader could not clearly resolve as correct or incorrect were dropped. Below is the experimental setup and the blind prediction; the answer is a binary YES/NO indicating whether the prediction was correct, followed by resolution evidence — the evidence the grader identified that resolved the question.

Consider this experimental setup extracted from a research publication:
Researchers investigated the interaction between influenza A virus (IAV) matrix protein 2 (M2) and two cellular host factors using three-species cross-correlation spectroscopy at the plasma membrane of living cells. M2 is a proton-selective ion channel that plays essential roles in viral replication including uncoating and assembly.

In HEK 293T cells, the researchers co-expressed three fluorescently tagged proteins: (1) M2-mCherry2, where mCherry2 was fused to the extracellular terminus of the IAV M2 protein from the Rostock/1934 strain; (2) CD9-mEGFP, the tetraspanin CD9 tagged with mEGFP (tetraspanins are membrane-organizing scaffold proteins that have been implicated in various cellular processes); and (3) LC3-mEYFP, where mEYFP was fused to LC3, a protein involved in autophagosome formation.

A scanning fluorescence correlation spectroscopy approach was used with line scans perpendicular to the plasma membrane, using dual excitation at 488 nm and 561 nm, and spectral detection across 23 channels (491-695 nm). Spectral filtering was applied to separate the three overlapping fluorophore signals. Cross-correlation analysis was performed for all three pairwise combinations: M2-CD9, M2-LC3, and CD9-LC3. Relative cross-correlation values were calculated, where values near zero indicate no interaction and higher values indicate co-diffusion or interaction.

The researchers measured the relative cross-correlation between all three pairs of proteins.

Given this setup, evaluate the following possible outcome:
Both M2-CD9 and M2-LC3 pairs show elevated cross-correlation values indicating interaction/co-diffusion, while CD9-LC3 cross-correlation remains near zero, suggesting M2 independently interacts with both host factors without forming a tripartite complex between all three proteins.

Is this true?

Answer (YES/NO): NO